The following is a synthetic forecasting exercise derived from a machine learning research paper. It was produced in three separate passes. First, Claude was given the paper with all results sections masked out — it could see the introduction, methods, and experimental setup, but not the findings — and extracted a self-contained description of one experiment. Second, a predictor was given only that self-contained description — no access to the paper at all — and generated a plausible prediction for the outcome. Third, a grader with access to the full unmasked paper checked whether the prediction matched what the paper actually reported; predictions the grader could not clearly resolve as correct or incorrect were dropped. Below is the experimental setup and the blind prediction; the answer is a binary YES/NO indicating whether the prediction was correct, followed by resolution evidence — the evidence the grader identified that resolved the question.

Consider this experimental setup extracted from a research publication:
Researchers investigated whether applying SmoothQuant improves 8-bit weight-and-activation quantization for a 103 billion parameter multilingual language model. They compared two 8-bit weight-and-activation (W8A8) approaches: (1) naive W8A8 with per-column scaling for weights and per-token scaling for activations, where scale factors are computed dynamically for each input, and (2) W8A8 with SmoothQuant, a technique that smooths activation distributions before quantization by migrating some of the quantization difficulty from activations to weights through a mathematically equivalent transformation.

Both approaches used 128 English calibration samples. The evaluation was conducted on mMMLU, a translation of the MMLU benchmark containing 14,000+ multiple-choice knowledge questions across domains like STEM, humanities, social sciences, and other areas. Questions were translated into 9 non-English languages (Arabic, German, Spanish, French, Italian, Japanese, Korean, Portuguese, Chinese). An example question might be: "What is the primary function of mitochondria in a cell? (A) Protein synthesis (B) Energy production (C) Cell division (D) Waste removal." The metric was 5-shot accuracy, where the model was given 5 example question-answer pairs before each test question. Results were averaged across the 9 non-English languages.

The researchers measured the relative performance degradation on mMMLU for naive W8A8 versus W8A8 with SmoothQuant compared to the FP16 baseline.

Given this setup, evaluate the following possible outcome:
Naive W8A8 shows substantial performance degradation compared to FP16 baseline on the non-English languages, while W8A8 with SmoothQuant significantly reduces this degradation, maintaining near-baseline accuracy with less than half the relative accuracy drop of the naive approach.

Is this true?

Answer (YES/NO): YES